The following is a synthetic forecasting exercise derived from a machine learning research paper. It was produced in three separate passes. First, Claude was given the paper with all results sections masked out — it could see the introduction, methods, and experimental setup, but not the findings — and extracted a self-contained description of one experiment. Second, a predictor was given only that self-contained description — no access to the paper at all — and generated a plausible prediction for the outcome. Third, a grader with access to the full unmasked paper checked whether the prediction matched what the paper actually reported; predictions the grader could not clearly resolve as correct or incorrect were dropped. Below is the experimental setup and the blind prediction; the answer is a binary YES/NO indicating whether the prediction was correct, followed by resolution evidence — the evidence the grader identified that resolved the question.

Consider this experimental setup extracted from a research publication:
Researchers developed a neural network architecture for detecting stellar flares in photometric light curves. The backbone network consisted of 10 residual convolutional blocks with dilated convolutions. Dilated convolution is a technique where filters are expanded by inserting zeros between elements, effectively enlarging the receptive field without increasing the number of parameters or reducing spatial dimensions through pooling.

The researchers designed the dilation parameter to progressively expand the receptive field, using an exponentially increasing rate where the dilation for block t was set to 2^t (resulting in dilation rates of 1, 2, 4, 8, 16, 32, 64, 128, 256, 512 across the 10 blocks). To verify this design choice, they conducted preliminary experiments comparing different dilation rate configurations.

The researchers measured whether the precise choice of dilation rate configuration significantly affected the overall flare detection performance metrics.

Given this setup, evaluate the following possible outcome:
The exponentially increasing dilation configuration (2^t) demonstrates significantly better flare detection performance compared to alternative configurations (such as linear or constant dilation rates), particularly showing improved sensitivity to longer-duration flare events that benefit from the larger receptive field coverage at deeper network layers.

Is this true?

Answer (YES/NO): NO